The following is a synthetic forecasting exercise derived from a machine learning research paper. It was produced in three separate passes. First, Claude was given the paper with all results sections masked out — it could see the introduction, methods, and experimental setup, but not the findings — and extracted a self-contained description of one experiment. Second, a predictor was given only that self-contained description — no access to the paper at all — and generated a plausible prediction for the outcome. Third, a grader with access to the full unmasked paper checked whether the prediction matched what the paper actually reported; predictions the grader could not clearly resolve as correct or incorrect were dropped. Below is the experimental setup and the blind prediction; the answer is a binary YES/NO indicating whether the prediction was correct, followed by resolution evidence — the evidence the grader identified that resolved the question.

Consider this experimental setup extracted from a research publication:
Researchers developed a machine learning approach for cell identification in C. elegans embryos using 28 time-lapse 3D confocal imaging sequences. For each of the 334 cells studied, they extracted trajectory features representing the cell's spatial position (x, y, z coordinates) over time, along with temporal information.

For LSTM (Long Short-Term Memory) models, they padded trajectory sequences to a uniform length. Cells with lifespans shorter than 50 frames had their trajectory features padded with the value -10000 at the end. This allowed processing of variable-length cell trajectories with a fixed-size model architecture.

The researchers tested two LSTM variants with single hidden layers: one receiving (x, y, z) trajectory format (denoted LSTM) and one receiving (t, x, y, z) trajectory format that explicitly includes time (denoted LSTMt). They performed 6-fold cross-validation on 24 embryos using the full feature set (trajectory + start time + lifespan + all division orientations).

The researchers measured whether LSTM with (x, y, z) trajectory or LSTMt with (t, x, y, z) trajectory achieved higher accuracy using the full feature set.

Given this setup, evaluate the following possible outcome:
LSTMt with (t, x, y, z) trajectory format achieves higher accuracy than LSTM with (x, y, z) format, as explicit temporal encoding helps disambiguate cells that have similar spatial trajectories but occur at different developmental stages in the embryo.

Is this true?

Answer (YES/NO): NO